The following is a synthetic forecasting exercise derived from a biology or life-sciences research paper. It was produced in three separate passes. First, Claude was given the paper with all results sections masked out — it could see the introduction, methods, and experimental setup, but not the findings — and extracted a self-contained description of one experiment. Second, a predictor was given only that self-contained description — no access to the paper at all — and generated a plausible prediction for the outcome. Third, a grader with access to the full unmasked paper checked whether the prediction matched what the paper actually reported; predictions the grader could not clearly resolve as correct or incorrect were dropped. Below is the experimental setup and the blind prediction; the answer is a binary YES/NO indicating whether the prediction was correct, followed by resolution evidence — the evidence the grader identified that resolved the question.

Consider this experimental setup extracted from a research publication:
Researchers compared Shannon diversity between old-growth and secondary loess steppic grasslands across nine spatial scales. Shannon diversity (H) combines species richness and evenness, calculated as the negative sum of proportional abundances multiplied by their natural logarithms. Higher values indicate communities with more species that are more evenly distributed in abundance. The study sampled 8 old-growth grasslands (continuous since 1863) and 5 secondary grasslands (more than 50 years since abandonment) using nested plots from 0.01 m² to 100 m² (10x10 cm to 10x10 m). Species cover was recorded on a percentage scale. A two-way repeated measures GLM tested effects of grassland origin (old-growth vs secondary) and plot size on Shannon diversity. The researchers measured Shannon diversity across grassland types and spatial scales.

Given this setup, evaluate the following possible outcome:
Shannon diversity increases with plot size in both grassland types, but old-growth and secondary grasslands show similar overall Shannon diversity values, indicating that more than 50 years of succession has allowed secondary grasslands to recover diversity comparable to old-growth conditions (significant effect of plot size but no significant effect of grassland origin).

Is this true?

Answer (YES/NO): NO